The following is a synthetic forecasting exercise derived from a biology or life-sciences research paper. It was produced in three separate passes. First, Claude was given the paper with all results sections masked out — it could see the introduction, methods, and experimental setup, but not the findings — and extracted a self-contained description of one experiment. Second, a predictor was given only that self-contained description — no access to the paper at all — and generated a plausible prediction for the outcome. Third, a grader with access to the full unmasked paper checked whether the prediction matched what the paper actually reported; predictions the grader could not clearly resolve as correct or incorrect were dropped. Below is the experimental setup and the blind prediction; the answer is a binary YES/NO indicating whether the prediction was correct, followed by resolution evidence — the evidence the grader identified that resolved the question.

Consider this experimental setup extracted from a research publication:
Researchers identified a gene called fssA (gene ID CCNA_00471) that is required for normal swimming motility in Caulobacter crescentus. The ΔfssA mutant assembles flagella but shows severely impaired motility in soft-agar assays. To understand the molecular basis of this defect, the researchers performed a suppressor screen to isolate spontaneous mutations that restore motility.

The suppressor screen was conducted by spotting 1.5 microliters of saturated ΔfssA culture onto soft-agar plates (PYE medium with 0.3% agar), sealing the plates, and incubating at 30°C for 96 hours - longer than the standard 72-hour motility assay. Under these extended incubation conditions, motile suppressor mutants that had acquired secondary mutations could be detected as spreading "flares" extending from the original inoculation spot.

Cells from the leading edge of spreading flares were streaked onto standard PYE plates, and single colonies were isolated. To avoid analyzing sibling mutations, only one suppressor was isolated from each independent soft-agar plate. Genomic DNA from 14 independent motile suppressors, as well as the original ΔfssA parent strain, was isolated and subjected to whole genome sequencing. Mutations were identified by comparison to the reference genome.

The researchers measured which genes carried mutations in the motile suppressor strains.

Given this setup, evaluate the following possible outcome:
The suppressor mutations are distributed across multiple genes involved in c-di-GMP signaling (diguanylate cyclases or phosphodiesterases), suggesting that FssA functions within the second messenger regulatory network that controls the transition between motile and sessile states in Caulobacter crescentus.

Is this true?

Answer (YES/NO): NO